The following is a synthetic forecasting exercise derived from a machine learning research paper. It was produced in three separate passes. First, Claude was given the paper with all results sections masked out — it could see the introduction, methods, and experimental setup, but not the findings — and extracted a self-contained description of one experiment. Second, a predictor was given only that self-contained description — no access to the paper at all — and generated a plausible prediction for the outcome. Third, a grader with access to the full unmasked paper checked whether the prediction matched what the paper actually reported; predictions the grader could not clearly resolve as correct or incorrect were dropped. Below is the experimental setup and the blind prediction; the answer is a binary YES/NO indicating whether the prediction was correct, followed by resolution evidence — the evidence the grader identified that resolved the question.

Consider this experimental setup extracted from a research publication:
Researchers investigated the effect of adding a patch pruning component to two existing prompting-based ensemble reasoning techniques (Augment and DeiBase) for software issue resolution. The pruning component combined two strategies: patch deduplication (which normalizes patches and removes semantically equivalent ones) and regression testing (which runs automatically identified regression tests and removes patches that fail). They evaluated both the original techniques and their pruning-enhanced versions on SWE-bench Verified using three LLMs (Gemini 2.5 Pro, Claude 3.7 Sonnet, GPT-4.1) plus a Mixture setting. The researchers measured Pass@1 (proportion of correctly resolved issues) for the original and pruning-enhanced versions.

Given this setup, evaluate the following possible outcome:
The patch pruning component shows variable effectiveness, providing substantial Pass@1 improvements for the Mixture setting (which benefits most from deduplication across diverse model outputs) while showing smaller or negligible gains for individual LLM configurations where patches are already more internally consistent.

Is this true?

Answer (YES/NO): NO